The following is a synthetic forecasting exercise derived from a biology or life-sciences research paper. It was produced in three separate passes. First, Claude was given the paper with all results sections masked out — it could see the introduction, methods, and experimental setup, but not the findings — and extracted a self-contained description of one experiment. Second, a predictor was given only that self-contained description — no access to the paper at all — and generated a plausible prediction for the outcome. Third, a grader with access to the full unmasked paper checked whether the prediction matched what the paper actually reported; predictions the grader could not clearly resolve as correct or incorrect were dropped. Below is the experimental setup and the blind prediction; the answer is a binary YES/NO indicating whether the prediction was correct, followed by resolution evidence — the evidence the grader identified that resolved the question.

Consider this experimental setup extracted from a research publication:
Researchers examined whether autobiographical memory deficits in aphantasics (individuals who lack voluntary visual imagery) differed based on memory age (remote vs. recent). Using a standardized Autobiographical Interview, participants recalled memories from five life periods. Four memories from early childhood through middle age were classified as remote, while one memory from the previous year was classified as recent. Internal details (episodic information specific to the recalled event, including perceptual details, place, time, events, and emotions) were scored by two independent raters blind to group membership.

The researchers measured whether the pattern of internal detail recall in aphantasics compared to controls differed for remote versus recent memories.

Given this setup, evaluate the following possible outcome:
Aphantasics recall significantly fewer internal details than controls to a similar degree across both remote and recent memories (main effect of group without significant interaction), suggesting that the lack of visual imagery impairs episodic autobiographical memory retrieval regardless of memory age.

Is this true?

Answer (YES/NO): YES